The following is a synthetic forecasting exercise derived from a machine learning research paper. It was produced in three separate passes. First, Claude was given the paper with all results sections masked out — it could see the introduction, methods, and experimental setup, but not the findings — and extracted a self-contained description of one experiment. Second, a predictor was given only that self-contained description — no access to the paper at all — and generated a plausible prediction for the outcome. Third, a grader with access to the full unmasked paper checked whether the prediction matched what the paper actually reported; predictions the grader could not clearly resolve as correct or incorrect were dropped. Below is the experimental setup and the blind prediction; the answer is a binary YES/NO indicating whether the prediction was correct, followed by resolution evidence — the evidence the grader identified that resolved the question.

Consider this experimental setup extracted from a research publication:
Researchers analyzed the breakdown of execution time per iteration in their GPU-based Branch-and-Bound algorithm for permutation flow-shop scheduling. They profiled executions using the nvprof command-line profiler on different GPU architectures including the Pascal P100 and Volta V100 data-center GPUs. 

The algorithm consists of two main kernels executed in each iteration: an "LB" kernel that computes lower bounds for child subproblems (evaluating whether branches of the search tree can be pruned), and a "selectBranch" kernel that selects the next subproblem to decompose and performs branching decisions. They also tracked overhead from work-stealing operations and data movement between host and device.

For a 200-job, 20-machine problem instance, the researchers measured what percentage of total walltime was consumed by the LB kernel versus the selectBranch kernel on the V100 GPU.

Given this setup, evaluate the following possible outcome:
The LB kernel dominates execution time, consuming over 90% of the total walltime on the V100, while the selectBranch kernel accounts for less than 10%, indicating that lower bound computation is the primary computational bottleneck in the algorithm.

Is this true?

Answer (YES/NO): NO